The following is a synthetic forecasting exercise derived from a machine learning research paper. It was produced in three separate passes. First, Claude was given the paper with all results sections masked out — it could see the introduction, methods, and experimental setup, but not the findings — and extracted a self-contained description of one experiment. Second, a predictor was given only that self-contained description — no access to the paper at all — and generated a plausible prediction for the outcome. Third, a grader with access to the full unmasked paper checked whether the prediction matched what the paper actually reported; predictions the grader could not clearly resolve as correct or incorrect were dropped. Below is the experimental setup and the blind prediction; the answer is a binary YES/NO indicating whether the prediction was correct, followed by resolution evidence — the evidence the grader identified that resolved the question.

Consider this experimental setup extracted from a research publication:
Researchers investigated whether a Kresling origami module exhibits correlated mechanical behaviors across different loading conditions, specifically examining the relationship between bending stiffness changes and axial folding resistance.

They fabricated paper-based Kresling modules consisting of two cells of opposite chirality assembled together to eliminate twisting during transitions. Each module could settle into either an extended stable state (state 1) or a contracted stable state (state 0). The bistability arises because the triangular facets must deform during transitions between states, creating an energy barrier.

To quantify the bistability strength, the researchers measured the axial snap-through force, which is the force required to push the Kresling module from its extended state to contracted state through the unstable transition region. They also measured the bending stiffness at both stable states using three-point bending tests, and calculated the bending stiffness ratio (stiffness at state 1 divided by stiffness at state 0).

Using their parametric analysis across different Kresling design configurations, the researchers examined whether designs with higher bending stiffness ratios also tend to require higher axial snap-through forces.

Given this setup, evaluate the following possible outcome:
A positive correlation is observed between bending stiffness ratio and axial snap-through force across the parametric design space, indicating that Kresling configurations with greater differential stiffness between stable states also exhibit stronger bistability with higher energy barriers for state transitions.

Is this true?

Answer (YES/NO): YES